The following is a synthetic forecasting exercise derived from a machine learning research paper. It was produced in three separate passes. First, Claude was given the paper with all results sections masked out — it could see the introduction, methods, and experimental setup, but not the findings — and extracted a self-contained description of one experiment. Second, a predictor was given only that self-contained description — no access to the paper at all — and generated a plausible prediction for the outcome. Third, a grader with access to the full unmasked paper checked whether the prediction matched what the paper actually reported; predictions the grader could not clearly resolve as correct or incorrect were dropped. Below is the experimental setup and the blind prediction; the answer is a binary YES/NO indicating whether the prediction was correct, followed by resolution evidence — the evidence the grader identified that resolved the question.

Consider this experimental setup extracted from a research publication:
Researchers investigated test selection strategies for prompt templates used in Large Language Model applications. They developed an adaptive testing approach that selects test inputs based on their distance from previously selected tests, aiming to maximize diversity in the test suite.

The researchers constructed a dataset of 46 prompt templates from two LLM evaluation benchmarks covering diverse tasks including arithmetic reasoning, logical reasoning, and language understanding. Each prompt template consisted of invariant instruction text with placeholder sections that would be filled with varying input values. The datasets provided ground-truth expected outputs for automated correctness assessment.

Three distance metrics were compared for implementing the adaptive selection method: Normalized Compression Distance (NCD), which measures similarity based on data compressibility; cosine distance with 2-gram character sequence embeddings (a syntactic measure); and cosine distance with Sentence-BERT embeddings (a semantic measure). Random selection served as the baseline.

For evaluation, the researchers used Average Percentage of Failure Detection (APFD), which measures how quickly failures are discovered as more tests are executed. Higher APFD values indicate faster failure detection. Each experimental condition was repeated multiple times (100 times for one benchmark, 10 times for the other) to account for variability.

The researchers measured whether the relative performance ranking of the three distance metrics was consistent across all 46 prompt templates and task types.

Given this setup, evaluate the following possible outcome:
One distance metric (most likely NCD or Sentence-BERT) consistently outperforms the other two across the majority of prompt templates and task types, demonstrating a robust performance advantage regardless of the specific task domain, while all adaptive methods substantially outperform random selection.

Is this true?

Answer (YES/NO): NO